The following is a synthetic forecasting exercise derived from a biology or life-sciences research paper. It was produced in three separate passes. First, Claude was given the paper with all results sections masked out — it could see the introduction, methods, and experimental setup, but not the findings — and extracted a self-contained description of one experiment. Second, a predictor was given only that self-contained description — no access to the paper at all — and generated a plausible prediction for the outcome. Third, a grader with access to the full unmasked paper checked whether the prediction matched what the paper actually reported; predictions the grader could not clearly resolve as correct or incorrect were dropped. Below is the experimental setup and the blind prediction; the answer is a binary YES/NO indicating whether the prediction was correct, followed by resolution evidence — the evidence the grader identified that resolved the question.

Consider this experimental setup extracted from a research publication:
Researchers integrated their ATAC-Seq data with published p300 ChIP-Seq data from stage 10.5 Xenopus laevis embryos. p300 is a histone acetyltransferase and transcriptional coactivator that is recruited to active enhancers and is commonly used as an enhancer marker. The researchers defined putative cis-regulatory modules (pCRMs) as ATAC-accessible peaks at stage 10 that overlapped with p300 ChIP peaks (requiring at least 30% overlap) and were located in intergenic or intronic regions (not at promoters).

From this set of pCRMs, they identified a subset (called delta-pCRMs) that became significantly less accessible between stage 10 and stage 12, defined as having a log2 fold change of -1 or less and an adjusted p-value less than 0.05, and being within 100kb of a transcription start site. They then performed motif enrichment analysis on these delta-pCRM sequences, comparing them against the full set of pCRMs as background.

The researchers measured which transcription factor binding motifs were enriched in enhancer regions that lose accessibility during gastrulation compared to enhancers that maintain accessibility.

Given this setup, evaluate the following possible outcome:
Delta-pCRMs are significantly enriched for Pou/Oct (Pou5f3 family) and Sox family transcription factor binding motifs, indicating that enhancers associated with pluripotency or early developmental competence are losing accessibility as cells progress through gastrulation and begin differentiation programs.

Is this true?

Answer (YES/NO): YES